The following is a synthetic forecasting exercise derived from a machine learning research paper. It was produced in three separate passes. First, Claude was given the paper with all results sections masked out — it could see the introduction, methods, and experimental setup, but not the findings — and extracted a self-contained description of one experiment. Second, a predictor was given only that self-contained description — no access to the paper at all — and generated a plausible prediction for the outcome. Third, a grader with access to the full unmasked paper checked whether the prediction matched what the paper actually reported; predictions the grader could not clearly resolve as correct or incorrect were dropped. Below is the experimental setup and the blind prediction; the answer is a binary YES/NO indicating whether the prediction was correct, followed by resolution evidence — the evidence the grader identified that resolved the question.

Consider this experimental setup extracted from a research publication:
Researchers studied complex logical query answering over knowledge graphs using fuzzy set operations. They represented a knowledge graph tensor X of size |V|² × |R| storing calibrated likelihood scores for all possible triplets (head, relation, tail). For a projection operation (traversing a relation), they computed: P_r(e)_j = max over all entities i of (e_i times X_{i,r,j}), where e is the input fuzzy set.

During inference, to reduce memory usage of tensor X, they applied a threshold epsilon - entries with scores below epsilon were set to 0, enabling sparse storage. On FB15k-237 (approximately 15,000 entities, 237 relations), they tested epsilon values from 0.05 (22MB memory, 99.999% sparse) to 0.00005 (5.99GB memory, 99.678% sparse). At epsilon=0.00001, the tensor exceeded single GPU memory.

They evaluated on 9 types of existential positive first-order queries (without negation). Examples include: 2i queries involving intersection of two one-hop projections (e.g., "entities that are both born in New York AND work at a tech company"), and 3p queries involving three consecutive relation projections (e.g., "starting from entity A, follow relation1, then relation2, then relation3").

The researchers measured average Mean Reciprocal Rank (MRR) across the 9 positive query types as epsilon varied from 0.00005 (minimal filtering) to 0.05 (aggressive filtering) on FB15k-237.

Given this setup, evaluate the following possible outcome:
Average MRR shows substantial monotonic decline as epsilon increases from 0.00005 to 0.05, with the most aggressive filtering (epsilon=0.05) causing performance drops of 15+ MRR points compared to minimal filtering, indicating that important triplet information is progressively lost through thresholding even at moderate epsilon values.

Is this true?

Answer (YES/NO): NO